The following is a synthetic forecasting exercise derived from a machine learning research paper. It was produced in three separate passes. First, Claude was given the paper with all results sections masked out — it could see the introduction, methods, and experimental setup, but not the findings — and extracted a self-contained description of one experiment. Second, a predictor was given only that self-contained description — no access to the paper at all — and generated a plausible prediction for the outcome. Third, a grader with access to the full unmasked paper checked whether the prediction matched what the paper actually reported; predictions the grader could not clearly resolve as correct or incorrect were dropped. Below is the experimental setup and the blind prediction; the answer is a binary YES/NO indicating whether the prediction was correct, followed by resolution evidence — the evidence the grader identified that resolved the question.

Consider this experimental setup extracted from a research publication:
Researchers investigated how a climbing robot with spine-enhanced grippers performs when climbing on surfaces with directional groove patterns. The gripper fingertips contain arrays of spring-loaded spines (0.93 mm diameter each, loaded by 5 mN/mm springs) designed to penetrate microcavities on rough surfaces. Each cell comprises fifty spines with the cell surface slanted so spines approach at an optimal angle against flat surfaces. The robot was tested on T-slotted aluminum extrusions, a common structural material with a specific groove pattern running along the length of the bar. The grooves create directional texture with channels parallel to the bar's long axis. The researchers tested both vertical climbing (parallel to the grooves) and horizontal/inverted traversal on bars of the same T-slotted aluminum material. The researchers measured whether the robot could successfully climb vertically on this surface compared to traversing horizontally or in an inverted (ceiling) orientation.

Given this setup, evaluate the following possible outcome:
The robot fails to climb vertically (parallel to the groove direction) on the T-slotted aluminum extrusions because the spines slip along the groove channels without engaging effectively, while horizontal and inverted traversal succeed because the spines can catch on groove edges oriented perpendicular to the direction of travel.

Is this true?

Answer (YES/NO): YES